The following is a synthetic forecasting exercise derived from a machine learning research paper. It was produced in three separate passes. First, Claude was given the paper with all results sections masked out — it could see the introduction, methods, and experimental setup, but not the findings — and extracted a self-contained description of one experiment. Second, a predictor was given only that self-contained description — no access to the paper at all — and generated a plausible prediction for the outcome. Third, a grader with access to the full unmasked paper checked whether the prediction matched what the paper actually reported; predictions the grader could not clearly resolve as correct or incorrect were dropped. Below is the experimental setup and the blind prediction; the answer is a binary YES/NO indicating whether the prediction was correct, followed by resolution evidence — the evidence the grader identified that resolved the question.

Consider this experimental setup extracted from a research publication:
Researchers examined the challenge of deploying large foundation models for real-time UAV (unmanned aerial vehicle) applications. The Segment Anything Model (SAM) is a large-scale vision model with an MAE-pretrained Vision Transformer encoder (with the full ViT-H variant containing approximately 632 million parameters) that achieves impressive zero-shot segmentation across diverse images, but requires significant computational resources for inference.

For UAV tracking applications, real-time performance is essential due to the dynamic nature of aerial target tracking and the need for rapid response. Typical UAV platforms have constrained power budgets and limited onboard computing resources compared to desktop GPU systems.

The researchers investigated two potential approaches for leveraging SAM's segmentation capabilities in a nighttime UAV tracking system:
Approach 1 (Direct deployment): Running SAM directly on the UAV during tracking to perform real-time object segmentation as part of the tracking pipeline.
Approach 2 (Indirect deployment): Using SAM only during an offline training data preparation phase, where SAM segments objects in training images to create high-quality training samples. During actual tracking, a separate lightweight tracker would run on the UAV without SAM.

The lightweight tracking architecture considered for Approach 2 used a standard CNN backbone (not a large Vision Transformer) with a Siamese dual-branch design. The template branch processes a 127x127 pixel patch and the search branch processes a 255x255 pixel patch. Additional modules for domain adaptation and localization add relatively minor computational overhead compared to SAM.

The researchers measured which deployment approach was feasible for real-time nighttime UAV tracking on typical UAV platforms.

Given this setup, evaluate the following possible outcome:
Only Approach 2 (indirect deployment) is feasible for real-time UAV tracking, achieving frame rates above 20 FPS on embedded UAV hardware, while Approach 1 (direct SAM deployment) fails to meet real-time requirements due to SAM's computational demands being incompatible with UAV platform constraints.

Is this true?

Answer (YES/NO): NO